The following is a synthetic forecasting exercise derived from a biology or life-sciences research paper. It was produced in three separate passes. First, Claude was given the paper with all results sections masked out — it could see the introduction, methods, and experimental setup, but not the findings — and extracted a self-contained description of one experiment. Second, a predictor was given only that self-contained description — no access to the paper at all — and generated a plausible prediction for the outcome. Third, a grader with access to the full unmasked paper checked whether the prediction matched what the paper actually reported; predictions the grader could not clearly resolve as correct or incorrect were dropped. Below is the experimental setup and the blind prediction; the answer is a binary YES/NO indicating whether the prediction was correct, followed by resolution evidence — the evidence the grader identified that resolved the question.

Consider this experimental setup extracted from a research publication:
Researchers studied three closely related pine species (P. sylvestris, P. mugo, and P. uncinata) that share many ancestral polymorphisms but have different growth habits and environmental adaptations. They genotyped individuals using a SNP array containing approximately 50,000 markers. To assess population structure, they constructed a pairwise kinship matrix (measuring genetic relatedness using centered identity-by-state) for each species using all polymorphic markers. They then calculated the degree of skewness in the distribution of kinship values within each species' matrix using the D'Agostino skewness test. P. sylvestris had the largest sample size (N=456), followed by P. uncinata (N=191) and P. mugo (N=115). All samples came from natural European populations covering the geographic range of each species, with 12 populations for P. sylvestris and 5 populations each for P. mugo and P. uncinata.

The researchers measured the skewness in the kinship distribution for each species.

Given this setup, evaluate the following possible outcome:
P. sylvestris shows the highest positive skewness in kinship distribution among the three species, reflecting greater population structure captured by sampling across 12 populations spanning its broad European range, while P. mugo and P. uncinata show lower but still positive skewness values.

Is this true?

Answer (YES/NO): YES